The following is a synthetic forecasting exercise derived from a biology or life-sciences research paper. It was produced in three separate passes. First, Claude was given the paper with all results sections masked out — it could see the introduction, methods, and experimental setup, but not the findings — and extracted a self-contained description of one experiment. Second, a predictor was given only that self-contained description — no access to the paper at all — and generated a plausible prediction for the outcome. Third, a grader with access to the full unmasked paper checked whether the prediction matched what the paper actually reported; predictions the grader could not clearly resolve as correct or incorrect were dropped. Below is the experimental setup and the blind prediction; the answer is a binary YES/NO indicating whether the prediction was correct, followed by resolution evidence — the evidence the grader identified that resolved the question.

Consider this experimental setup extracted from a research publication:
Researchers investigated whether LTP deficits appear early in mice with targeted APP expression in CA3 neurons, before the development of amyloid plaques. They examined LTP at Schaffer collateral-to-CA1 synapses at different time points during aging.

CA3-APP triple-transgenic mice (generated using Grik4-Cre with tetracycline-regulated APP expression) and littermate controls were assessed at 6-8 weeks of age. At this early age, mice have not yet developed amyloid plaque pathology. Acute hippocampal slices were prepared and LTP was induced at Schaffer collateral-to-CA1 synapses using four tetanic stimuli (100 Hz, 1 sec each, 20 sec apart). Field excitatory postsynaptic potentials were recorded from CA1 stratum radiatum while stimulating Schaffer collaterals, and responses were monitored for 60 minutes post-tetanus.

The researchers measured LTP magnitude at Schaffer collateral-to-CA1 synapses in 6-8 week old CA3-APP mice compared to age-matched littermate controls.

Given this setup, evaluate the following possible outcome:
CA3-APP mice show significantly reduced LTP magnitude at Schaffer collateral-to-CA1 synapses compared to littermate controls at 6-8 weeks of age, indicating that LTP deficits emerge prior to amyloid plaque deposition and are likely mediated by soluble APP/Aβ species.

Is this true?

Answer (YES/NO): YES